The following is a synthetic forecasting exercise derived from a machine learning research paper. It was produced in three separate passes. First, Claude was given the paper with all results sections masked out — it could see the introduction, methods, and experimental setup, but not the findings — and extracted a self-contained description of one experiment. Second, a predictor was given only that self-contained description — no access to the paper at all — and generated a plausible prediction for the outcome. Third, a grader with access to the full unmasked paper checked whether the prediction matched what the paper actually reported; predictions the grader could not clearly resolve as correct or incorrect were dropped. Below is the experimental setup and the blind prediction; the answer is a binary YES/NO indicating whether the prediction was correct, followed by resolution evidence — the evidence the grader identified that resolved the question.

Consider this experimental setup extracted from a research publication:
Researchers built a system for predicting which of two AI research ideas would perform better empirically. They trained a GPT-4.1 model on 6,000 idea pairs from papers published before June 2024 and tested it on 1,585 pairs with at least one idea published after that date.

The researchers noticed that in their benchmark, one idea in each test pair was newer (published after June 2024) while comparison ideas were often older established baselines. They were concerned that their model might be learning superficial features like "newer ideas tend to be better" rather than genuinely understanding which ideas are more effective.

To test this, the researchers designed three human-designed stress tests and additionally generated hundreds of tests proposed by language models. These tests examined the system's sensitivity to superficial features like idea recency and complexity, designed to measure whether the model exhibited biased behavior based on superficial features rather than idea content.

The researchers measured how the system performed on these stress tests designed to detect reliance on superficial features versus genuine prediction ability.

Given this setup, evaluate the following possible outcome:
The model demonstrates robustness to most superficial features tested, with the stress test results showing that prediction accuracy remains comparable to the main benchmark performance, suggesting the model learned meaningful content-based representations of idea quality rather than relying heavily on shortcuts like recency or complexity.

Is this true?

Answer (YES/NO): YES